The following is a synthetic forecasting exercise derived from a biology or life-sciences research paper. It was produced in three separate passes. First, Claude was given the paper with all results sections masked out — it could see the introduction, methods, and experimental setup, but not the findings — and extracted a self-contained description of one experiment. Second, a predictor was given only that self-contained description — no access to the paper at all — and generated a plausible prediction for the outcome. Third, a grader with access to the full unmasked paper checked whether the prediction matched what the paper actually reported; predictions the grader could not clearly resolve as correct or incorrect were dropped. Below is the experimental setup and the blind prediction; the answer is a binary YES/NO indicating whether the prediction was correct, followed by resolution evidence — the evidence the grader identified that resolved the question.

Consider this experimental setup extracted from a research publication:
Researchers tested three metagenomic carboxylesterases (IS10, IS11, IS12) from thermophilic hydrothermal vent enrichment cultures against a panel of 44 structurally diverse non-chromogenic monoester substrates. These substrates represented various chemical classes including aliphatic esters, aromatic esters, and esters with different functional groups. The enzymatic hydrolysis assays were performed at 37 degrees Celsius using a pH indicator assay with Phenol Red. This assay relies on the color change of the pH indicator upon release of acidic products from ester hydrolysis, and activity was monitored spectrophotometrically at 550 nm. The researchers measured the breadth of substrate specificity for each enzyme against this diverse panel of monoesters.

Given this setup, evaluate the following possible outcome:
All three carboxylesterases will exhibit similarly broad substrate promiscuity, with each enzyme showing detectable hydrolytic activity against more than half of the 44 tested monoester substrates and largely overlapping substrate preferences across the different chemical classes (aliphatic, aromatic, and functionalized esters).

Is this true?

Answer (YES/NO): NO